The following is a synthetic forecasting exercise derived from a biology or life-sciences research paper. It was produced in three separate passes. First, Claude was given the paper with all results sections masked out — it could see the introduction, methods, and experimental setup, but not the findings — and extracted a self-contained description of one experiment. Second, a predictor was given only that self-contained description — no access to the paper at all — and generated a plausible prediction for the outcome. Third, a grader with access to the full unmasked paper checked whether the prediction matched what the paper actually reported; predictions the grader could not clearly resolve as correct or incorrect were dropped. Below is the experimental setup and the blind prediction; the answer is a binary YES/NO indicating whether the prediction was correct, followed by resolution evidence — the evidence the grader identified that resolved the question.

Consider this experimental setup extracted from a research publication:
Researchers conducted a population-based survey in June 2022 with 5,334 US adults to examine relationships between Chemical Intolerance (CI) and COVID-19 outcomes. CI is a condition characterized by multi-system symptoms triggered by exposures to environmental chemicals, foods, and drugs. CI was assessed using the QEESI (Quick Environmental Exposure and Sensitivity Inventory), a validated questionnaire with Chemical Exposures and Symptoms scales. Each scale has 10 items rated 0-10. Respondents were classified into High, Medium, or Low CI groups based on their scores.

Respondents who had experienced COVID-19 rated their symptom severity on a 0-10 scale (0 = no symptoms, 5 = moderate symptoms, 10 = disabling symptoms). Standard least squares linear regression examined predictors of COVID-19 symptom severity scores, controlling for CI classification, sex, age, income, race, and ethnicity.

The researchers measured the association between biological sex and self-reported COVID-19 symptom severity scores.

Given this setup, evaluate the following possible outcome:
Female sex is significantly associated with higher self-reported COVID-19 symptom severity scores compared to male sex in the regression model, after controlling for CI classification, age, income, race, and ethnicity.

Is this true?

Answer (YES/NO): YES